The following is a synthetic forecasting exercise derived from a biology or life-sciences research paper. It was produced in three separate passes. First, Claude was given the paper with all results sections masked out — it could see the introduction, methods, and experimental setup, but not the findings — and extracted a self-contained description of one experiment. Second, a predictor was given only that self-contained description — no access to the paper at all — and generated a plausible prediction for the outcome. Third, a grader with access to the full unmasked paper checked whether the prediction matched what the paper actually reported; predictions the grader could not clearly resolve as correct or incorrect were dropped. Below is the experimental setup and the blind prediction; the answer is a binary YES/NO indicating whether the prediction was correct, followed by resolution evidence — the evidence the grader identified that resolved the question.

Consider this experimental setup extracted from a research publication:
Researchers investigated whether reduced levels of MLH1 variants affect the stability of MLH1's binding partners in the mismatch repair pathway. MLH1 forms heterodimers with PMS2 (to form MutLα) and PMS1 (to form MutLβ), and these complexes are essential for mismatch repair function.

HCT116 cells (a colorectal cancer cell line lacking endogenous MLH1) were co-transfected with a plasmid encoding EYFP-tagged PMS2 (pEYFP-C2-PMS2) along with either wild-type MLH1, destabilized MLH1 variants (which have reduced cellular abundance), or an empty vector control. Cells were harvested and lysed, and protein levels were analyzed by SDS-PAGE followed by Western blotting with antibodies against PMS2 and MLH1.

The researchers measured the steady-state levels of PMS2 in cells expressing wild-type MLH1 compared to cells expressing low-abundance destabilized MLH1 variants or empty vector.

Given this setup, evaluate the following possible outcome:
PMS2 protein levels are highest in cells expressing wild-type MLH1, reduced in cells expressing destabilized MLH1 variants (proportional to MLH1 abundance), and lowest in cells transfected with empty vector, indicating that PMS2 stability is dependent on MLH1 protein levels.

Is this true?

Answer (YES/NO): NO